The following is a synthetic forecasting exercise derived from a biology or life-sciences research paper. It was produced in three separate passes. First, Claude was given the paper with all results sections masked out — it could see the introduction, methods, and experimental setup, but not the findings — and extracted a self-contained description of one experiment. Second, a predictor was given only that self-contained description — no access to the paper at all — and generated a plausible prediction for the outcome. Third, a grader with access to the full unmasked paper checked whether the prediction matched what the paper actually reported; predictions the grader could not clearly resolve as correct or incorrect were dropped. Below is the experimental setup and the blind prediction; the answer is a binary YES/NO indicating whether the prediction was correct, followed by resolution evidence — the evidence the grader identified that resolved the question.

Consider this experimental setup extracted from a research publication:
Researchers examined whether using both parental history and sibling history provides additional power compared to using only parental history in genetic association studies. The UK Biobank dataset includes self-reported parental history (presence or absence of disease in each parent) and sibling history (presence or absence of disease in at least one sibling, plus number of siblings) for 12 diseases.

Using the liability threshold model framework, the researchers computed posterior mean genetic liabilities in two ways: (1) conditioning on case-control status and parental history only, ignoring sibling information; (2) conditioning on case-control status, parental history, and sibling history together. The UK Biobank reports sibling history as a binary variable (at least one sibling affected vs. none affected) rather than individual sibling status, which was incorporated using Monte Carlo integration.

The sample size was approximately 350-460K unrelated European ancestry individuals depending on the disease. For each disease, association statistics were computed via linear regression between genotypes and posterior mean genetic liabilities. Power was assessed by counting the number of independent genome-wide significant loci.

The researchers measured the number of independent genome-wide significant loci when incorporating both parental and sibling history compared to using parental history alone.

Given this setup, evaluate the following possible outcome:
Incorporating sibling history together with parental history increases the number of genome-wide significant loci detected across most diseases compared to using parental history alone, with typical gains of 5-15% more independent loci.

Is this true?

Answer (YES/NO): YES